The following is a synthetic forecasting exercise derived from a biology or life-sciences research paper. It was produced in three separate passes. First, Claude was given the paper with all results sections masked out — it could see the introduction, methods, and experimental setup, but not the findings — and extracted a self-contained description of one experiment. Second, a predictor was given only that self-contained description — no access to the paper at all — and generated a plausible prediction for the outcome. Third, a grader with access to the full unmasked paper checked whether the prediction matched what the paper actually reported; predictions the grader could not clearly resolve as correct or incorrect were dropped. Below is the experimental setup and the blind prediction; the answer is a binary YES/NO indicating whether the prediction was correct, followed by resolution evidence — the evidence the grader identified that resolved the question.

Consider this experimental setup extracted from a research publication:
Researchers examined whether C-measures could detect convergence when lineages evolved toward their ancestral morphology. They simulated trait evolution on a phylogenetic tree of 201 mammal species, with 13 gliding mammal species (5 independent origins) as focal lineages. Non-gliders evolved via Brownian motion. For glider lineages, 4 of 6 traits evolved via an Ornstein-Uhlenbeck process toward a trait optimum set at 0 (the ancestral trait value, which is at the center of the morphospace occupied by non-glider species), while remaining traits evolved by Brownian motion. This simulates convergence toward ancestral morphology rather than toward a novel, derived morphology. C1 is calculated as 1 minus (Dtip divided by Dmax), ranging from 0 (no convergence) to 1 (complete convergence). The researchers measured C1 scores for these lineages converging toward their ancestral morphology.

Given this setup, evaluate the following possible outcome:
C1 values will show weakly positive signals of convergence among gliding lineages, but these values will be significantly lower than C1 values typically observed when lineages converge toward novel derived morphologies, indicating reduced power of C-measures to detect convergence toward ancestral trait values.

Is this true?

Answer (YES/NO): YES